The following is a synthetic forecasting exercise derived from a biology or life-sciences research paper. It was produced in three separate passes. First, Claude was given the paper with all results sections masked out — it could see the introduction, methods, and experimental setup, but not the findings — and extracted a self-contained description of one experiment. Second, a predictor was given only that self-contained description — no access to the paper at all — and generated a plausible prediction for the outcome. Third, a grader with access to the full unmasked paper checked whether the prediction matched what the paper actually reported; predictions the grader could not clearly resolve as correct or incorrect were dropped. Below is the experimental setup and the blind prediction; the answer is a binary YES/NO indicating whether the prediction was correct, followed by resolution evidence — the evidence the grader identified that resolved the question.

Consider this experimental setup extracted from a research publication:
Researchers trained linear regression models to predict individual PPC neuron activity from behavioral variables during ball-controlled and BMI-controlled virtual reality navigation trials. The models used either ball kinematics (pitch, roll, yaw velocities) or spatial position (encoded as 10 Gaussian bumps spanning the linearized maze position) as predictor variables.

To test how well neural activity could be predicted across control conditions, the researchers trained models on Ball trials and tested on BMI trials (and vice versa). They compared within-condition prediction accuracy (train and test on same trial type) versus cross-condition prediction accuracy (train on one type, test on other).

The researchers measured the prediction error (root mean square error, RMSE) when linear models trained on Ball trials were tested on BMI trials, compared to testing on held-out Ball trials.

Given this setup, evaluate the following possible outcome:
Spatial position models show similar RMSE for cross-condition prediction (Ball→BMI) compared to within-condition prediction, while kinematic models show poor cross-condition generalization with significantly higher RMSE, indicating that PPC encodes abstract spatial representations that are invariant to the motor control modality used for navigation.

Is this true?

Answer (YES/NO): NO